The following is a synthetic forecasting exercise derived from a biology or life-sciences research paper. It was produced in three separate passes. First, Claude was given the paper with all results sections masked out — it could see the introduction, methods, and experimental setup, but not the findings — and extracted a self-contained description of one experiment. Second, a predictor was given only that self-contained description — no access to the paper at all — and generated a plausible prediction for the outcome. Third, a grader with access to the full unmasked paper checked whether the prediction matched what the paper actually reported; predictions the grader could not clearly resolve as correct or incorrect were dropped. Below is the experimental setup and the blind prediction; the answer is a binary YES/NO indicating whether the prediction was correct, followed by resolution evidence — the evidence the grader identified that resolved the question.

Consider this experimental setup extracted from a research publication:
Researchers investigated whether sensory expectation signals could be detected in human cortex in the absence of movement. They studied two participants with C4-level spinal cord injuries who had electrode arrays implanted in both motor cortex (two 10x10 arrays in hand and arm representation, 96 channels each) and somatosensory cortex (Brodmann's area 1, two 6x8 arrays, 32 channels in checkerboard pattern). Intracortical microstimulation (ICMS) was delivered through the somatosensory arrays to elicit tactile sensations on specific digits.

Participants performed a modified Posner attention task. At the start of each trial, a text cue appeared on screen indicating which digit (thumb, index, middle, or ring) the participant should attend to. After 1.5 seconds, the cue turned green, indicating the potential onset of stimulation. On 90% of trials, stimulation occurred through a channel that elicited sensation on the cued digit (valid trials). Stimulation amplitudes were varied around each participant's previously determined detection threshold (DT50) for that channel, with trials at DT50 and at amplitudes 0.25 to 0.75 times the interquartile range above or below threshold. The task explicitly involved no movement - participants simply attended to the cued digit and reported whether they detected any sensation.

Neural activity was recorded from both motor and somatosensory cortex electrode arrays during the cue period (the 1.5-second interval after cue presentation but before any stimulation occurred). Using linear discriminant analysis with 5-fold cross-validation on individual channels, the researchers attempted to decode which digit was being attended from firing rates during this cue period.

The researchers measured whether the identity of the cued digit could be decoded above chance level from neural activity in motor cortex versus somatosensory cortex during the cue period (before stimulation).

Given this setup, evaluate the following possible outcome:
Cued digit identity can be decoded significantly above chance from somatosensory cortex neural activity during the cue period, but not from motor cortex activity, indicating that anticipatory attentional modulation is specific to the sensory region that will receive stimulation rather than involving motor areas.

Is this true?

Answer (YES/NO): NO